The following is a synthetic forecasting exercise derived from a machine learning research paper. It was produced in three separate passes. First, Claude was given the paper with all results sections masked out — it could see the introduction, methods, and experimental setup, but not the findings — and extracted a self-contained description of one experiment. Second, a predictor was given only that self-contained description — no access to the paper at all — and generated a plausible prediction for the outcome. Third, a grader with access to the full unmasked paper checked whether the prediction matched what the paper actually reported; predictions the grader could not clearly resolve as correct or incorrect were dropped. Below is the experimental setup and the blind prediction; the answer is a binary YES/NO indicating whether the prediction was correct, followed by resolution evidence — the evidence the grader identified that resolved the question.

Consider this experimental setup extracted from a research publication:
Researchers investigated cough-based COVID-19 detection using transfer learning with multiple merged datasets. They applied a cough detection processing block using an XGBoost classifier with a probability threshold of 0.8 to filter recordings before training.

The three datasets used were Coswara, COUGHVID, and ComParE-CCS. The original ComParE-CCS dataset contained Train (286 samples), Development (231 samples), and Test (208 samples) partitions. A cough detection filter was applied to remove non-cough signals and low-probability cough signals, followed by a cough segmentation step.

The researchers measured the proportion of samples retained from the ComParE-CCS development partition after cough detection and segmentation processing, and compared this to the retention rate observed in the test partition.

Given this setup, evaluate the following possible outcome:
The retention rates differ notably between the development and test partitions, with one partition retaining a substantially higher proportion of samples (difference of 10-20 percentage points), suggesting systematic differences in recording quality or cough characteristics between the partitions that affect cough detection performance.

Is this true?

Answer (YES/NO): YES